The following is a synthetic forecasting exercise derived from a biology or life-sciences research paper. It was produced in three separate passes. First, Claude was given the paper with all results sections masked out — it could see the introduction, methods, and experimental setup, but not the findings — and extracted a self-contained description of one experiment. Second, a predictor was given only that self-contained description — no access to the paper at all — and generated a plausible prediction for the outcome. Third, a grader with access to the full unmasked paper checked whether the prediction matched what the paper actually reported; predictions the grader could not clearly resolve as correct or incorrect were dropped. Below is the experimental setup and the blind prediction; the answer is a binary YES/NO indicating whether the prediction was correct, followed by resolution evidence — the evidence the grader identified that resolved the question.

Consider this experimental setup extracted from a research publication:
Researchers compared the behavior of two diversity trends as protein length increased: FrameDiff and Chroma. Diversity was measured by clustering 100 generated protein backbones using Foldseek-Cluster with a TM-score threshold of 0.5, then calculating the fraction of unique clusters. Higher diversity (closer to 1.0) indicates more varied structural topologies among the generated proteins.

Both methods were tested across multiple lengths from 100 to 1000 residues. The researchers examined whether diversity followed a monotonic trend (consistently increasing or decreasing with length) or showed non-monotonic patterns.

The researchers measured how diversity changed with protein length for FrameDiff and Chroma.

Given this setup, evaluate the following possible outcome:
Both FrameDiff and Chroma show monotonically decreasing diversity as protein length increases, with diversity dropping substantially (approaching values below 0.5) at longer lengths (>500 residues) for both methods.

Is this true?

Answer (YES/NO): NO